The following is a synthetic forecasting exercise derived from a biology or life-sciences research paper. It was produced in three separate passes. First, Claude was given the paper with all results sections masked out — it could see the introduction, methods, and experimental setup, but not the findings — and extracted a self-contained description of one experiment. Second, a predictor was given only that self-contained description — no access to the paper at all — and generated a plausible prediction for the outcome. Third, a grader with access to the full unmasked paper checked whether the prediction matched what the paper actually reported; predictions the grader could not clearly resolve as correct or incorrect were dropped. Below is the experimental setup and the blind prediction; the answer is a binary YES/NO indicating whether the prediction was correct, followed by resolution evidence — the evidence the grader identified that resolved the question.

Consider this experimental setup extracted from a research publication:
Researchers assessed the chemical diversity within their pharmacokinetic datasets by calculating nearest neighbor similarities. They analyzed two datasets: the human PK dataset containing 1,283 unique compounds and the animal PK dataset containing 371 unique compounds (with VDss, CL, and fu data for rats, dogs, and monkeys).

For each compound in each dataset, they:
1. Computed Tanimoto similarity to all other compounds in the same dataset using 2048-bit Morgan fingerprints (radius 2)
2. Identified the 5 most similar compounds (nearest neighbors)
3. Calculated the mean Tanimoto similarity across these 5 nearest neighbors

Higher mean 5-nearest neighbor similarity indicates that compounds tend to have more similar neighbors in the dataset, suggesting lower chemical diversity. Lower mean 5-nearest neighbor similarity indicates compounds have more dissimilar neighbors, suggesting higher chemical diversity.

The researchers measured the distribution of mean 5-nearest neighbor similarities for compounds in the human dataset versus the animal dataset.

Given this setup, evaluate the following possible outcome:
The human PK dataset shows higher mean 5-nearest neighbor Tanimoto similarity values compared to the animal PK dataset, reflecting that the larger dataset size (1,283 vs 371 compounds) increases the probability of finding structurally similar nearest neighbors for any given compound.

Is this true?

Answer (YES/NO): YES